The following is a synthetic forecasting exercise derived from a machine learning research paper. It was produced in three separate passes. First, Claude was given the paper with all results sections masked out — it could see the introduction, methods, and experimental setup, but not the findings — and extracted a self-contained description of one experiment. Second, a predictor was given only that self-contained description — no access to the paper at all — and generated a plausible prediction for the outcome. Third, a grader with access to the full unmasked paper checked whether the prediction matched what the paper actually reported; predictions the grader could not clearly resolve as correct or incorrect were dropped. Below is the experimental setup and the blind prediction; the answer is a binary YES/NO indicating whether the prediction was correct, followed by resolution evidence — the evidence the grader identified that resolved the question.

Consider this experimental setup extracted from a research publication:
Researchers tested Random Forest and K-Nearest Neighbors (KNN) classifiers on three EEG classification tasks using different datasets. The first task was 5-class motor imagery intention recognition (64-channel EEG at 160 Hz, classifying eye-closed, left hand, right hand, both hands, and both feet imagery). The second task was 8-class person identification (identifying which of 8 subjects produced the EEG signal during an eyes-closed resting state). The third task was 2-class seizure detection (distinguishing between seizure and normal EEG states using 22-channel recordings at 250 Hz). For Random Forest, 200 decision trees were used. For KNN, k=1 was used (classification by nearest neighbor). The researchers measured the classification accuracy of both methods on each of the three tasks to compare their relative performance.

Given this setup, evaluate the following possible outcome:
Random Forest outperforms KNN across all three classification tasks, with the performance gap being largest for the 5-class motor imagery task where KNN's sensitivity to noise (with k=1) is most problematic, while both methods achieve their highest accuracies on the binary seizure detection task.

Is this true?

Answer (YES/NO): NO